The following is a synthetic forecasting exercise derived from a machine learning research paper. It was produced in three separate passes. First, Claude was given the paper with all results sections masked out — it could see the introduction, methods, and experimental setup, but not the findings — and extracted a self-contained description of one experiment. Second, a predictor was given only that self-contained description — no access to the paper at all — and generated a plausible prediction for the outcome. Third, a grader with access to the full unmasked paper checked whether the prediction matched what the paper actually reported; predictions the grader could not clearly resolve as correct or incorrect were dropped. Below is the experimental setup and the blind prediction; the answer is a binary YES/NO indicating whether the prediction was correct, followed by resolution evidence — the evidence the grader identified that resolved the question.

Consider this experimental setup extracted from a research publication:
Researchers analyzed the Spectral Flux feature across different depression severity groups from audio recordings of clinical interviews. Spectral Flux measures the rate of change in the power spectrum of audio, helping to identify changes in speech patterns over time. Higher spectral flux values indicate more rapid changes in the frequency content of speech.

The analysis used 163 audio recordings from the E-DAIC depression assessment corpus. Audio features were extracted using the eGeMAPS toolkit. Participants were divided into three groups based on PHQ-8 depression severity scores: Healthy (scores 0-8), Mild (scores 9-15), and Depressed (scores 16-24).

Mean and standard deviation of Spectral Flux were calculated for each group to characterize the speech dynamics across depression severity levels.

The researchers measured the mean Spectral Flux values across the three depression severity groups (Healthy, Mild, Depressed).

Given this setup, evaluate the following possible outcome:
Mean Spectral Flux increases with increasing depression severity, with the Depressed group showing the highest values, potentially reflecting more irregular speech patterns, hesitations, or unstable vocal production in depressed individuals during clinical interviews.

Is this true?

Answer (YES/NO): NO